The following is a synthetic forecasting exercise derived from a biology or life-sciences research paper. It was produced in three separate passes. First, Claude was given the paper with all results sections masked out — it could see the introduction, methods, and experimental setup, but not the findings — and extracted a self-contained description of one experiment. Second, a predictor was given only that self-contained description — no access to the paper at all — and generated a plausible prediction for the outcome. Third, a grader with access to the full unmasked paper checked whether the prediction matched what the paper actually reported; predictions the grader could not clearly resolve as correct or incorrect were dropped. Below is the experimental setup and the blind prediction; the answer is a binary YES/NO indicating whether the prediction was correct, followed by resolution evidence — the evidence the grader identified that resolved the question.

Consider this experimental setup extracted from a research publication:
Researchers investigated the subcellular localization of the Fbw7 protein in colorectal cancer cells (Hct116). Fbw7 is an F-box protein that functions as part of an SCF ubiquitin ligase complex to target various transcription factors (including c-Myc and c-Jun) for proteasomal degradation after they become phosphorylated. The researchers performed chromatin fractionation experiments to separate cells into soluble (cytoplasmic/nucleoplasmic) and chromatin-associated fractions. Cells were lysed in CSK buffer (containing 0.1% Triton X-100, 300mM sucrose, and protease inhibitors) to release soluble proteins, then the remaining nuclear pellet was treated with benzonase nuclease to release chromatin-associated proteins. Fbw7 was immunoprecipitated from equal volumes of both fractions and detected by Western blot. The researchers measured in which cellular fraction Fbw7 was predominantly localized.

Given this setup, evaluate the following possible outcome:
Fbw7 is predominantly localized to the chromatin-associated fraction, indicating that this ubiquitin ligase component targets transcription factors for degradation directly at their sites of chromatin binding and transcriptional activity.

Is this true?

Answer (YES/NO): NO